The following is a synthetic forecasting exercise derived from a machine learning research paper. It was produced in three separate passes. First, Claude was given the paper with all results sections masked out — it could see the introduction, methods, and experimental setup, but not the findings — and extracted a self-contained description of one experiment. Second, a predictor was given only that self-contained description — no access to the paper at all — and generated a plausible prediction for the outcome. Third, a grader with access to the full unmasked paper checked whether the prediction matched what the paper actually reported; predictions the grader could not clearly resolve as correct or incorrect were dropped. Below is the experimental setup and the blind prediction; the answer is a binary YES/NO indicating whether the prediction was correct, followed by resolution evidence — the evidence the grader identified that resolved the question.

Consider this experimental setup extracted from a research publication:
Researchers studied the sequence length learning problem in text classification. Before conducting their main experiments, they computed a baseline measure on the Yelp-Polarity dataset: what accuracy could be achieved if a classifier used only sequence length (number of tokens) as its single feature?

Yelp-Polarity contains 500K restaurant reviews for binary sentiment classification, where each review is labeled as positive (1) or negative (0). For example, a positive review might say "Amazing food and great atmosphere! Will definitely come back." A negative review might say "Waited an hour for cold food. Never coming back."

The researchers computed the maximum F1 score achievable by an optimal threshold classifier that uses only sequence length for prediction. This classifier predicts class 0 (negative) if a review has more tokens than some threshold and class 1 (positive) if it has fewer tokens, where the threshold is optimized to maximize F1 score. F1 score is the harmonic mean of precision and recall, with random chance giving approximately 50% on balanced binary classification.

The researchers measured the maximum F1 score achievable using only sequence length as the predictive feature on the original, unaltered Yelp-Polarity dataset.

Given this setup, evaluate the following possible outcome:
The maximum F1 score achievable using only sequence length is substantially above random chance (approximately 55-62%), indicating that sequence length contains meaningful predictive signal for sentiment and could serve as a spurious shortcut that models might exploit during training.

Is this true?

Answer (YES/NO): NO